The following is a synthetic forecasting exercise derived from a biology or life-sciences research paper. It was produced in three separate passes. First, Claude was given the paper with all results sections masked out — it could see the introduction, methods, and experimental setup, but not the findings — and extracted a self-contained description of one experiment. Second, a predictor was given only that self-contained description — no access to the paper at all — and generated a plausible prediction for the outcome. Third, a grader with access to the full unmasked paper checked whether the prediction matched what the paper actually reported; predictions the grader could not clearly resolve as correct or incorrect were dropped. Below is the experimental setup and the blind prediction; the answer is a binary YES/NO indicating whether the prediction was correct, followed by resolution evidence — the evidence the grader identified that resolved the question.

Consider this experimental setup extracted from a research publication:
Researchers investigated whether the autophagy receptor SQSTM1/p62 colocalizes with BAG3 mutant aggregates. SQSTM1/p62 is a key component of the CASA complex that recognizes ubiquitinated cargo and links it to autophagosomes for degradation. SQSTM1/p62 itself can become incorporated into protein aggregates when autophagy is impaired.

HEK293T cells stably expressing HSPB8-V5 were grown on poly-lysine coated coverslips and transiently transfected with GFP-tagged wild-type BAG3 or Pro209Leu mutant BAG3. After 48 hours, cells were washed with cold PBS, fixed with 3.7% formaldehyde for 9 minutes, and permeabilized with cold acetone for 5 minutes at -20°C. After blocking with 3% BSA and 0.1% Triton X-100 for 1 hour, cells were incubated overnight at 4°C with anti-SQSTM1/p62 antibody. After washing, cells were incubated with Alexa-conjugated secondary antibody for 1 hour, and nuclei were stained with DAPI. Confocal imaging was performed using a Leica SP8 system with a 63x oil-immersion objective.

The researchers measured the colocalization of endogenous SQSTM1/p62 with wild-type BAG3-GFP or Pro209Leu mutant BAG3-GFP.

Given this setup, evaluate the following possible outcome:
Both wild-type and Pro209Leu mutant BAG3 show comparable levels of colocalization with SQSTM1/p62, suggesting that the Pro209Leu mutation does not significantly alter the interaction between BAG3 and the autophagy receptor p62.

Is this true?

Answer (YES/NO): NO